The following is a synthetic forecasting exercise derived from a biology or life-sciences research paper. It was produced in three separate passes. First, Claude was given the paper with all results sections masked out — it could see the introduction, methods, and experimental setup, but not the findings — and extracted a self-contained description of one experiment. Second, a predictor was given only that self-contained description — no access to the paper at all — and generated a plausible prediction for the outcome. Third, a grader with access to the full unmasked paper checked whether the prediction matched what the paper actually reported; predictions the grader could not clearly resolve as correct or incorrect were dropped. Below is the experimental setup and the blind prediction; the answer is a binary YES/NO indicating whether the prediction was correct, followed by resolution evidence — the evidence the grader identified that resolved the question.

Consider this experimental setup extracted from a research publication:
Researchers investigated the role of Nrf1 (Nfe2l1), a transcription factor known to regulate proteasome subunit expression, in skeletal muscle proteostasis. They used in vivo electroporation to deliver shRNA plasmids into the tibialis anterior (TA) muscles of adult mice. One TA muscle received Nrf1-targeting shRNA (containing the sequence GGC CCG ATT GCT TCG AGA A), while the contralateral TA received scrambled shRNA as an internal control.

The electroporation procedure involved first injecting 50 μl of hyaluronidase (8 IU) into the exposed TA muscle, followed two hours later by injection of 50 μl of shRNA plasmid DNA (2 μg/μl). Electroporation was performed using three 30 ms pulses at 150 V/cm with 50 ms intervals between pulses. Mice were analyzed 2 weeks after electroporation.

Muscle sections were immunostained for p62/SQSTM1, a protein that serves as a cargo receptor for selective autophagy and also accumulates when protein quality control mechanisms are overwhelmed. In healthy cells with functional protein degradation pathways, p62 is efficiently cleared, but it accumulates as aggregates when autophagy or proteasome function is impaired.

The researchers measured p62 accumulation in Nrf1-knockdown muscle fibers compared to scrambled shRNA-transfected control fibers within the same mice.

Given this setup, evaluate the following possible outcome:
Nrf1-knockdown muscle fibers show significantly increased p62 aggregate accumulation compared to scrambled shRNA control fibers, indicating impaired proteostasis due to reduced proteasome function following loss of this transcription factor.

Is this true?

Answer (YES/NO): YES